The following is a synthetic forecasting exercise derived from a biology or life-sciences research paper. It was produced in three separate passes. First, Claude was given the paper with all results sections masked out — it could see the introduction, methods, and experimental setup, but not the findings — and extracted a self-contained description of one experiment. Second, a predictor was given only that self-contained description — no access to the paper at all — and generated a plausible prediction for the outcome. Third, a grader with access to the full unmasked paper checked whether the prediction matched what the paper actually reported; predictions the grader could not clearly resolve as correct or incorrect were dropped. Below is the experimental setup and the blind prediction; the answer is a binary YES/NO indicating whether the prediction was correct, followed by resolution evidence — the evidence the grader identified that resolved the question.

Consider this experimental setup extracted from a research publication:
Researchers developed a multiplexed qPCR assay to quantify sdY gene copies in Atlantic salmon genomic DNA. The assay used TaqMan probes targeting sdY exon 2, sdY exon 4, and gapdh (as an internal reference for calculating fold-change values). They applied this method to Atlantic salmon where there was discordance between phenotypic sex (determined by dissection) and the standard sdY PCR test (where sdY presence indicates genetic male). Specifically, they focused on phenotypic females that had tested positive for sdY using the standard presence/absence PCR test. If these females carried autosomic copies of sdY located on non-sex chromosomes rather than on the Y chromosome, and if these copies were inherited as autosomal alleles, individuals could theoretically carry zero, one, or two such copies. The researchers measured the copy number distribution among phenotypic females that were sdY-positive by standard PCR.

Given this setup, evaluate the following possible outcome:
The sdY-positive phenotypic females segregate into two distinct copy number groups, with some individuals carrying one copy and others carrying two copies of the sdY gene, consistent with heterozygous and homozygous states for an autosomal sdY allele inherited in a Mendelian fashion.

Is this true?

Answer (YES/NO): YES